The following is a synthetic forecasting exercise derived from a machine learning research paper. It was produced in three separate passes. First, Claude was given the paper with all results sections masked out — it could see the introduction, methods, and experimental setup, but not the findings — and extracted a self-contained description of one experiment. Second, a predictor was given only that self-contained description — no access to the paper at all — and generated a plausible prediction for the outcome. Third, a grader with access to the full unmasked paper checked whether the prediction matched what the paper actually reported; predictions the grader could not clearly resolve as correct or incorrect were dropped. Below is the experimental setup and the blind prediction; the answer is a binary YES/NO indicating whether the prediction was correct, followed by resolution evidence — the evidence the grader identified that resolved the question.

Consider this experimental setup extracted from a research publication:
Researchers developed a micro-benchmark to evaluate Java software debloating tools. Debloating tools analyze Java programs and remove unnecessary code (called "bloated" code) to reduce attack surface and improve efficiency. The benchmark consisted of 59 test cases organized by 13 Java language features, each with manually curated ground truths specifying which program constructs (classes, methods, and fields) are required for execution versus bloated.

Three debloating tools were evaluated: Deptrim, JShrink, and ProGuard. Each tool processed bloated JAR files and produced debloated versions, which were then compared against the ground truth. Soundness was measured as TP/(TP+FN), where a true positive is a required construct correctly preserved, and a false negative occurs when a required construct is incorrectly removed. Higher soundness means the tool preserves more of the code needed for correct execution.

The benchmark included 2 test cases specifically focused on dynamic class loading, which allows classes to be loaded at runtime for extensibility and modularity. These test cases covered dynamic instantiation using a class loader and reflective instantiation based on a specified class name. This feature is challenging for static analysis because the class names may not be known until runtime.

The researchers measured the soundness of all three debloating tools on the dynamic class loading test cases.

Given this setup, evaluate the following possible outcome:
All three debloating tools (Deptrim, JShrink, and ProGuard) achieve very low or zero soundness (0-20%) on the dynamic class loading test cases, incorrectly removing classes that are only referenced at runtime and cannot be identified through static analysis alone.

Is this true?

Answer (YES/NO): NO